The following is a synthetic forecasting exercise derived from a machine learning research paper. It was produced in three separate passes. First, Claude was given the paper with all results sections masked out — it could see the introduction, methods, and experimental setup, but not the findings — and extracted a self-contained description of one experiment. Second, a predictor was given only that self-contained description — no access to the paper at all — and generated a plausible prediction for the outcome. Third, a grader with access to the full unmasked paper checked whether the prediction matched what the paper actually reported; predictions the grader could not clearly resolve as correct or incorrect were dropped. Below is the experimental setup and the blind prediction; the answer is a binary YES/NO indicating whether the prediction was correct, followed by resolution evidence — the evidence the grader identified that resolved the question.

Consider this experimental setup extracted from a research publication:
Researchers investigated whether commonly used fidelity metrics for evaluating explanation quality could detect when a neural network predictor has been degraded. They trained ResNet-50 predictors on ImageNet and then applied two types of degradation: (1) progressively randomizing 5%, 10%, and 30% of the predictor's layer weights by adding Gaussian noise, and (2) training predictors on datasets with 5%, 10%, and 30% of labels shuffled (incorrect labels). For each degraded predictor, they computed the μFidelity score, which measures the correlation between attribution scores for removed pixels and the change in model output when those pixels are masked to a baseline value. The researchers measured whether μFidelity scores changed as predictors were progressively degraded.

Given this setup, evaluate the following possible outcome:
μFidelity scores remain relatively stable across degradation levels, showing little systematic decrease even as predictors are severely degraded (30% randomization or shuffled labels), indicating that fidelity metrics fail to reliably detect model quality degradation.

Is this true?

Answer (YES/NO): YES